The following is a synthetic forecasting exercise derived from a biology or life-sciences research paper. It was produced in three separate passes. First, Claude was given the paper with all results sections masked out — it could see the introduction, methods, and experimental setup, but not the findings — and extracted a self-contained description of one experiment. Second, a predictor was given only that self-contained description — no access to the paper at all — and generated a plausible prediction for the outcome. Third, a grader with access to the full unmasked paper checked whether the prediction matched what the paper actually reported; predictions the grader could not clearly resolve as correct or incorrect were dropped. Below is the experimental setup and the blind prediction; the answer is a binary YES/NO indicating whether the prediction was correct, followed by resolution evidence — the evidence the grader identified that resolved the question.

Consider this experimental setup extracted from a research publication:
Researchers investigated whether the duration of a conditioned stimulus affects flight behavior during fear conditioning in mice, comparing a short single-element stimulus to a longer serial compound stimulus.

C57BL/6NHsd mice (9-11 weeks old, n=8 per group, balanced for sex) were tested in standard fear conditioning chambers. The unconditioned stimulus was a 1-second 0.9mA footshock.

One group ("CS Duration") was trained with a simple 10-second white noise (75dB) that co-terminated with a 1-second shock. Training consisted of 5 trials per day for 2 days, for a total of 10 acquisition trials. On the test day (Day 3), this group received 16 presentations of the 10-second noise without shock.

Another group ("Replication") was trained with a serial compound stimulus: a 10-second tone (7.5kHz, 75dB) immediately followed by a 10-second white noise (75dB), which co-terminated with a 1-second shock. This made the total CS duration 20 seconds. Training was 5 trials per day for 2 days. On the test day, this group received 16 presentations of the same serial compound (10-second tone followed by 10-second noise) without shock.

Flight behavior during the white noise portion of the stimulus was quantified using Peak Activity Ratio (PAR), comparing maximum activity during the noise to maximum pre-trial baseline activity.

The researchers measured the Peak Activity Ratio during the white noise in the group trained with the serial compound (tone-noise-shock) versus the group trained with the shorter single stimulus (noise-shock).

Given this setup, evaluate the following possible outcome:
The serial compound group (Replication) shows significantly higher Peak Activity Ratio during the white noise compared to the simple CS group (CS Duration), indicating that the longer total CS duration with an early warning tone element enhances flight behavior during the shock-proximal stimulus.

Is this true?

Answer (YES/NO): NO